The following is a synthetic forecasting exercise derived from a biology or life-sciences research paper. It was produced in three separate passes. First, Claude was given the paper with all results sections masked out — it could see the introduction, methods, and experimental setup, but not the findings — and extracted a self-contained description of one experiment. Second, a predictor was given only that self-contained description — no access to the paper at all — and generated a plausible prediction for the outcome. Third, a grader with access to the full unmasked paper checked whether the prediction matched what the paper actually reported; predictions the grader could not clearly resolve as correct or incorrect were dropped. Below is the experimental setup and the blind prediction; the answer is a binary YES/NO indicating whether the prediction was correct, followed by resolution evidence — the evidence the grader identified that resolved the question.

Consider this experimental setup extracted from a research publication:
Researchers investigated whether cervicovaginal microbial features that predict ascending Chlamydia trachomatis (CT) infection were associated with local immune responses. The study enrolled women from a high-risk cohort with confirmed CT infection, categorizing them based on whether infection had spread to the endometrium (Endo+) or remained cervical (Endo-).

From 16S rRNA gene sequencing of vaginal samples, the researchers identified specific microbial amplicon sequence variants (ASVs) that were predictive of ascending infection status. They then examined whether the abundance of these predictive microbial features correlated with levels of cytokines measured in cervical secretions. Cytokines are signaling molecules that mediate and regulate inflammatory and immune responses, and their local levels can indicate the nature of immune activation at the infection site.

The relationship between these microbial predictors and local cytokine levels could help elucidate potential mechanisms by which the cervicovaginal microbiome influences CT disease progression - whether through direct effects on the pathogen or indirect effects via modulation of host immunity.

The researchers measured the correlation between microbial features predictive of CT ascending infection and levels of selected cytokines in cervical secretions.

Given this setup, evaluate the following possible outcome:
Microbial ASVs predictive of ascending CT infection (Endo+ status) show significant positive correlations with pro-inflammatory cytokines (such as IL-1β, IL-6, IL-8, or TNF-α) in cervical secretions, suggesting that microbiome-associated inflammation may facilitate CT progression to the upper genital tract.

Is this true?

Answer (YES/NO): YES